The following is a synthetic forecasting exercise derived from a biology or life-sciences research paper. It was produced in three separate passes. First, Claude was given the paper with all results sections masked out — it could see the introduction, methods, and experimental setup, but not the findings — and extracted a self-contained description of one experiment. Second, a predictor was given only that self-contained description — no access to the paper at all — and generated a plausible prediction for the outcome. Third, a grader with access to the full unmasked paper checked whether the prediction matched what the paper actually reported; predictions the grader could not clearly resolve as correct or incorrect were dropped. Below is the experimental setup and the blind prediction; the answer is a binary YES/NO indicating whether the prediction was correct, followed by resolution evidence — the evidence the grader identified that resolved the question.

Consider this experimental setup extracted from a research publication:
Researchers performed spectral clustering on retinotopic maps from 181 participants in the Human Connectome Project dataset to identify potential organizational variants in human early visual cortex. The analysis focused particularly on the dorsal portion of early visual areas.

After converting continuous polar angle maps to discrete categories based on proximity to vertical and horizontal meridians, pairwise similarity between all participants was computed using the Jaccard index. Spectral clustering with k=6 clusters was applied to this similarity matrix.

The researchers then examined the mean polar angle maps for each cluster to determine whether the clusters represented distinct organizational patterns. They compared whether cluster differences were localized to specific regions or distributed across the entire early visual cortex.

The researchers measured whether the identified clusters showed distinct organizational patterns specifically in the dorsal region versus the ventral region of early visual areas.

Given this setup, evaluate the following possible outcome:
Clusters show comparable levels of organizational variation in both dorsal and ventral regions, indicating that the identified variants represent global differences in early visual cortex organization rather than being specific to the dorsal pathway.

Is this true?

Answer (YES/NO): NO